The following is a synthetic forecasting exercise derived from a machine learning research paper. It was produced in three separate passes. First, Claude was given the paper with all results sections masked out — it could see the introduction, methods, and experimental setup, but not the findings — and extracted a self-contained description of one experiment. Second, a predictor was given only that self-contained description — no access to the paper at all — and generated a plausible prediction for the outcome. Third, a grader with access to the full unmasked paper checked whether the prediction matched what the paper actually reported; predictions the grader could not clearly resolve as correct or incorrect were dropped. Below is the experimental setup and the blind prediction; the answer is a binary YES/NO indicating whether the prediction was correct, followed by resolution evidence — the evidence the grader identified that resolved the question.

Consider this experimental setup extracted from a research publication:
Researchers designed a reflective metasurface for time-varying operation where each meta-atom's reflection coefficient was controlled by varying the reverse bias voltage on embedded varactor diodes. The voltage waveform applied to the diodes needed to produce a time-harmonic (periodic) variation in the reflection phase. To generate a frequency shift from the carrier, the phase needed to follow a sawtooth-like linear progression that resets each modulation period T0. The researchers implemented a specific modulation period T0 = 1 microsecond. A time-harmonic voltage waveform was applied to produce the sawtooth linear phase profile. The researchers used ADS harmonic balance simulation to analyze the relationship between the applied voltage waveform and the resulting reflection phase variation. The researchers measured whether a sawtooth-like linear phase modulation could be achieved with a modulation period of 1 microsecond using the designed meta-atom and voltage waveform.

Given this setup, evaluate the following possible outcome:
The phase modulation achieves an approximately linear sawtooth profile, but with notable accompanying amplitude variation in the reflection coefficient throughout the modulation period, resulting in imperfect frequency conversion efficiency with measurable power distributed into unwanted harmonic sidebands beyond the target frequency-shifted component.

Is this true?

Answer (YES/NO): NO